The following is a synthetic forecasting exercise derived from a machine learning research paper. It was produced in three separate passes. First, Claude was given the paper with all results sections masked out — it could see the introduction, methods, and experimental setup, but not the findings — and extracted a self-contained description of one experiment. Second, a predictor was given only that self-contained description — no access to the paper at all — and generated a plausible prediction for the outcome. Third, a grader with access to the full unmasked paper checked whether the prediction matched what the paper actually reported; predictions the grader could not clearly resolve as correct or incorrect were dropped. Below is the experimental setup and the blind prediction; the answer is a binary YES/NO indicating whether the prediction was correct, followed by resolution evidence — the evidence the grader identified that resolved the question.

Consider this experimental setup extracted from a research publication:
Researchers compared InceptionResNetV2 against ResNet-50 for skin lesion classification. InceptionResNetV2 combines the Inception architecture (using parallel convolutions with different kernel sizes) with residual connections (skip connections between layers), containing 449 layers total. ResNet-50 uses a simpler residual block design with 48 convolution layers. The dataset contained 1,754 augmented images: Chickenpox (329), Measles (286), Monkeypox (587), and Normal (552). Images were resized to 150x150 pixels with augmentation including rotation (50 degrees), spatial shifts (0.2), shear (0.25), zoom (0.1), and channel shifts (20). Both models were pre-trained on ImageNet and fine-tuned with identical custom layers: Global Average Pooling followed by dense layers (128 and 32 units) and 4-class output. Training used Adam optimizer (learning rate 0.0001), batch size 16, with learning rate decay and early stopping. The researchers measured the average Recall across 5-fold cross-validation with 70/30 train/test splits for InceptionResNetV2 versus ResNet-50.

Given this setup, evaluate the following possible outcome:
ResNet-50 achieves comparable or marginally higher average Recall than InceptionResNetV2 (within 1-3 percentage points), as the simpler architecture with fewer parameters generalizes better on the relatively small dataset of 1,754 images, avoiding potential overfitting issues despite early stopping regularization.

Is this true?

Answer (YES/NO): NO